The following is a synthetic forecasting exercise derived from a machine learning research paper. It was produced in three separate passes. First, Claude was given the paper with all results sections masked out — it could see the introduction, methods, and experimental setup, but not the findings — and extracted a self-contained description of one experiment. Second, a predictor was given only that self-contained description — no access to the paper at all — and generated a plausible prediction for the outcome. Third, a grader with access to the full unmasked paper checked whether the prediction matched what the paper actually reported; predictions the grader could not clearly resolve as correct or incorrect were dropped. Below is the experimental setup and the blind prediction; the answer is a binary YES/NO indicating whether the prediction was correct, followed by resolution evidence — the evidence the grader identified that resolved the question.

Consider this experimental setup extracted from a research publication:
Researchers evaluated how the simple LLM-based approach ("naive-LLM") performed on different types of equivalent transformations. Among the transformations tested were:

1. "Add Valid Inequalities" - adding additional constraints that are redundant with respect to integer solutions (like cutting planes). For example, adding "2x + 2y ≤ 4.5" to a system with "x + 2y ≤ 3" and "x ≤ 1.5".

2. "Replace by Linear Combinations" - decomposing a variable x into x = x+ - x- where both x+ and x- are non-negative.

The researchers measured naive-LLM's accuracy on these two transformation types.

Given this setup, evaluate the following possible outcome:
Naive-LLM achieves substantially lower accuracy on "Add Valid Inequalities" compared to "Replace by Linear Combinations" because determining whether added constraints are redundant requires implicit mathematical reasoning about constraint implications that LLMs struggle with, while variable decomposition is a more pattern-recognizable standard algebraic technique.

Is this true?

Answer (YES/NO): YES